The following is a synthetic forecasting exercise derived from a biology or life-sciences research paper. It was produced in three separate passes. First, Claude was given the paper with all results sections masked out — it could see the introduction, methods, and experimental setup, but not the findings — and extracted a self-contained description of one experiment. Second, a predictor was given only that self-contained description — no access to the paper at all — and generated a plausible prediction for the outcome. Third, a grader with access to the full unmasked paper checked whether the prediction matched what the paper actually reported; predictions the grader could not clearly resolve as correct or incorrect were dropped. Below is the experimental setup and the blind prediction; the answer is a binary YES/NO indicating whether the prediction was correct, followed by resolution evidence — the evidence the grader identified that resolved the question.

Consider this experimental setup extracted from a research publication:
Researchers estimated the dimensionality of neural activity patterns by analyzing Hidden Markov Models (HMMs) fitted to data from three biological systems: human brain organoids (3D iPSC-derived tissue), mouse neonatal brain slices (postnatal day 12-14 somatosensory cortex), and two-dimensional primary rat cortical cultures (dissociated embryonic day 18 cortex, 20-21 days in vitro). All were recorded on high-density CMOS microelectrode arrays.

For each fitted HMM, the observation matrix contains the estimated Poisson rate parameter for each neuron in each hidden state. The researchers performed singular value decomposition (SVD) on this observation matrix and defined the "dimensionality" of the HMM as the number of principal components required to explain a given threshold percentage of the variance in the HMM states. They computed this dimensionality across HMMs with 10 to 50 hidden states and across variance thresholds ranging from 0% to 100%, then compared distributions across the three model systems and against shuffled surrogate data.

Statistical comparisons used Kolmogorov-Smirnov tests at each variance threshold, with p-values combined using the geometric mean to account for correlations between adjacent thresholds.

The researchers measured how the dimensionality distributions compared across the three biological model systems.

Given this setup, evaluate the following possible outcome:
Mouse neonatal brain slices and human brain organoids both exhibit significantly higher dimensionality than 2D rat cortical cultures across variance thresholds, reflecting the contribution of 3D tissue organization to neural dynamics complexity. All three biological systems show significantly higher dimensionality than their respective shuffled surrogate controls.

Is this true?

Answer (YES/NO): YES